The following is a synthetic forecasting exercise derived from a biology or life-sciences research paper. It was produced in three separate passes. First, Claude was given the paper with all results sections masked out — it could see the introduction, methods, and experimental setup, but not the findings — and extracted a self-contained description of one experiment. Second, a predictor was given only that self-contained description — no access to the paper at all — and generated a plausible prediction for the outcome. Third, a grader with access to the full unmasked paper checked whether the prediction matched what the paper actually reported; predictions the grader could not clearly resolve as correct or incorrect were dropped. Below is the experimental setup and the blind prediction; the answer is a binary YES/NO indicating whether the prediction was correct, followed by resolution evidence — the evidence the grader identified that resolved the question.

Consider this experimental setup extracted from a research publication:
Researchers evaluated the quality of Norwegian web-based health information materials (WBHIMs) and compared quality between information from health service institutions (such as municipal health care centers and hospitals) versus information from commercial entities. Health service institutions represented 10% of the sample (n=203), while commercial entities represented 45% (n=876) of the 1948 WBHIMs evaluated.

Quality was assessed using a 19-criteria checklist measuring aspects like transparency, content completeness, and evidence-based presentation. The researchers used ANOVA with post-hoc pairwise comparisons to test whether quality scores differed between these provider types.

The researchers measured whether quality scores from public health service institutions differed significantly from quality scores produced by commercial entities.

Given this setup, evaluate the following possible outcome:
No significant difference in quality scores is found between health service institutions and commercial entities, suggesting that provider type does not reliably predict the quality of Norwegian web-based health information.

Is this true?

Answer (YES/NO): YES